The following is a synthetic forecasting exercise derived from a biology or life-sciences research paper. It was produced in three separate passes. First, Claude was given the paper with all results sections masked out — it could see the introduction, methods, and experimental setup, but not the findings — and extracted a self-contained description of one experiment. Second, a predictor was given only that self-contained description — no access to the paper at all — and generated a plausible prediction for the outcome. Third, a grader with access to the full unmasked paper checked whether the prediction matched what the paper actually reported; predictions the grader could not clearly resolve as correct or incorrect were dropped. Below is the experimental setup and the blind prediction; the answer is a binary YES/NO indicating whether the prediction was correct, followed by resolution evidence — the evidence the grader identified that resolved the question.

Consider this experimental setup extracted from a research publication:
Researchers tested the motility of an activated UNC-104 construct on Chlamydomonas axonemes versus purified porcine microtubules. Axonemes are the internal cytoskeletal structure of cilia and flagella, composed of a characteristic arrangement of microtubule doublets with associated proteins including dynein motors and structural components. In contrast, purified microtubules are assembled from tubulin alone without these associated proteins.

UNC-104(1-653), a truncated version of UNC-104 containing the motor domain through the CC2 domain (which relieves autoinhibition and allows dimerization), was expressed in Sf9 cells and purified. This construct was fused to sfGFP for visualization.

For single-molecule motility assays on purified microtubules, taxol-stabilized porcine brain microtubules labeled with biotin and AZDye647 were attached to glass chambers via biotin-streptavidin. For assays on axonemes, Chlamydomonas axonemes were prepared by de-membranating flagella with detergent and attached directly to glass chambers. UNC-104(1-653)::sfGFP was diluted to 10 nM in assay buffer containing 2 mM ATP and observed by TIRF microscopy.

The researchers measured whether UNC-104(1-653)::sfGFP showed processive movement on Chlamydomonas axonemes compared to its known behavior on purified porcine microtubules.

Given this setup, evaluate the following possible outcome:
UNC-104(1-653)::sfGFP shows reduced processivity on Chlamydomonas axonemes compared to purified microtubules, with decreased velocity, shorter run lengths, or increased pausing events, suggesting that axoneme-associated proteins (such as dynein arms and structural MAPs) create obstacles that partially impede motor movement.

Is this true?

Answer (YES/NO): NO